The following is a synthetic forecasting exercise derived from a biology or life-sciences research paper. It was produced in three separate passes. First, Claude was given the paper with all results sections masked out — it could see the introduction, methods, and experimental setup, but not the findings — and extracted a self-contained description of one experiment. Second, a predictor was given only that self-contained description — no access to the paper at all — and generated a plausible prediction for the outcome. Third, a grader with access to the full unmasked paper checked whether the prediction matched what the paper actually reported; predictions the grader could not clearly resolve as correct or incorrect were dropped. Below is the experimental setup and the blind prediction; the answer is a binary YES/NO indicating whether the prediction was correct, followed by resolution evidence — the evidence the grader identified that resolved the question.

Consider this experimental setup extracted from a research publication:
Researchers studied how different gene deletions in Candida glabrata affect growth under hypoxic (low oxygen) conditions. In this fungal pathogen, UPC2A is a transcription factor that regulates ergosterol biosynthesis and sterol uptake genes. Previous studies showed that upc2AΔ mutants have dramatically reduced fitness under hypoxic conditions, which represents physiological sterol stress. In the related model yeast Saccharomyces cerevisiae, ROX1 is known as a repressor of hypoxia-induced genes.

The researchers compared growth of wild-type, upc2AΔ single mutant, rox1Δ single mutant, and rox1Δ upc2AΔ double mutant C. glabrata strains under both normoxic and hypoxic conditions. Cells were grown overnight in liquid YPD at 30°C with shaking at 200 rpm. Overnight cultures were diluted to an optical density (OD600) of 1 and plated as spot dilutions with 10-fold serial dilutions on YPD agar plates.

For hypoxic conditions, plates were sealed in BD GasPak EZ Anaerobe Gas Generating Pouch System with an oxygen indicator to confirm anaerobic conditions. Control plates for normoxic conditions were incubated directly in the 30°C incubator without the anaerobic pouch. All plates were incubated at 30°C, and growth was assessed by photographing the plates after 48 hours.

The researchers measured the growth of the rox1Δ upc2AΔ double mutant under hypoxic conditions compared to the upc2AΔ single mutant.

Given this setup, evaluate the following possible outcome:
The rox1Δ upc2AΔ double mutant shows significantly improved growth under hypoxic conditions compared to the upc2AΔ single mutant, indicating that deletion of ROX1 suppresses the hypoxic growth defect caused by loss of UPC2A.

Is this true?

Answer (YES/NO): YES